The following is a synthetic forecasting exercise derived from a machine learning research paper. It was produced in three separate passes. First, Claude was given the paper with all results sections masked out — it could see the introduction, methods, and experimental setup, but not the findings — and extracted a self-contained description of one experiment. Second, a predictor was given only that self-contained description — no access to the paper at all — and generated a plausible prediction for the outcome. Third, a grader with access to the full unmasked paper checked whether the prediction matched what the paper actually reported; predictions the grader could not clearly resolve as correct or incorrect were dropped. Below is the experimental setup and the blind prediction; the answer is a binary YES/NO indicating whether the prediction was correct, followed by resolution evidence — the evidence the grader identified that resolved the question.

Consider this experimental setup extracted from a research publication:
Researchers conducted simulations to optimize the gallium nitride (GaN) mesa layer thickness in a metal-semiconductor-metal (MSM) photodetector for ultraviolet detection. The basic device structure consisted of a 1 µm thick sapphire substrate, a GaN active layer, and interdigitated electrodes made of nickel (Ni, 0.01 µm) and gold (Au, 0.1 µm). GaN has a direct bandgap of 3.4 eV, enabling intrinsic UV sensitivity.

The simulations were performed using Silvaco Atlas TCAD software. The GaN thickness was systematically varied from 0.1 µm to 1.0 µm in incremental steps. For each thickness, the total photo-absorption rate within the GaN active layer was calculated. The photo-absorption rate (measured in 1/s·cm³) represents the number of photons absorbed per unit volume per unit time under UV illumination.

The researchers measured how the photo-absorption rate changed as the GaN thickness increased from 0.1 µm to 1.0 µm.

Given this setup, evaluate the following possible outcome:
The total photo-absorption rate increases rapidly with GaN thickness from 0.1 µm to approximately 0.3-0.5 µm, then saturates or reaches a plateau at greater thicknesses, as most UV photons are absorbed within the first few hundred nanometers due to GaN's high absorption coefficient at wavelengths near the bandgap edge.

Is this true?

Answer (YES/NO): YES